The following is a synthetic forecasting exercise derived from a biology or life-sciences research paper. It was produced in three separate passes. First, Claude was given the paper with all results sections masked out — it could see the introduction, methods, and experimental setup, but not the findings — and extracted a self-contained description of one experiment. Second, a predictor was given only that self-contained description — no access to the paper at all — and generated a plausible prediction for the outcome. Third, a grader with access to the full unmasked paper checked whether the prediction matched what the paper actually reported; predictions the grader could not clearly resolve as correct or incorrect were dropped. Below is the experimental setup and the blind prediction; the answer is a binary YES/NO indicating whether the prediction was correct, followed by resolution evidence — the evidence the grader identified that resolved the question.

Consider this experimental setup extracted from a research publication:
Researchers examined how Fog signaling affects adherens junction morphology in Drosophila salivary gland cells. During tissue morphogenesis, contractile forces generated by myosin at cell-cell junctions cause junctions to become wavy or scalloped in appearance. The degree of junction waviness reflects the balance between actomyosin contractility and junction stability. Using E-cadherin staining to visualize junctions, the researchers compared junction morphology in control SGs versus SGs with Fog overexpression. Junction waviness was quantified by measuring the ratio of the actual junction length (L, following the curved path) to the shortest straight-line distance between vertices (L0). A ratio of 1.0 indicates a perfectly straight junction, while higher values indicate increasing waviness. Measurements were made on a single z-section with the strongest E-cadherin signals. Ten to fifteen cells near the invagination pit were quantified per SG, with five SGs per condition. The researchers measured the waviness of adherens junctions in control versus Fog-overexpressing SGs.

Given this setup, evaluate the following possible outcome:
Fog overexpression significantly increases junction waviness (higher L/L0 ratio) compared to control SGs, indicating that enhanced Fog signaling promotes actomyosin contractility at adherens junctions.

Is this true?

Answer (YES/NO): YES